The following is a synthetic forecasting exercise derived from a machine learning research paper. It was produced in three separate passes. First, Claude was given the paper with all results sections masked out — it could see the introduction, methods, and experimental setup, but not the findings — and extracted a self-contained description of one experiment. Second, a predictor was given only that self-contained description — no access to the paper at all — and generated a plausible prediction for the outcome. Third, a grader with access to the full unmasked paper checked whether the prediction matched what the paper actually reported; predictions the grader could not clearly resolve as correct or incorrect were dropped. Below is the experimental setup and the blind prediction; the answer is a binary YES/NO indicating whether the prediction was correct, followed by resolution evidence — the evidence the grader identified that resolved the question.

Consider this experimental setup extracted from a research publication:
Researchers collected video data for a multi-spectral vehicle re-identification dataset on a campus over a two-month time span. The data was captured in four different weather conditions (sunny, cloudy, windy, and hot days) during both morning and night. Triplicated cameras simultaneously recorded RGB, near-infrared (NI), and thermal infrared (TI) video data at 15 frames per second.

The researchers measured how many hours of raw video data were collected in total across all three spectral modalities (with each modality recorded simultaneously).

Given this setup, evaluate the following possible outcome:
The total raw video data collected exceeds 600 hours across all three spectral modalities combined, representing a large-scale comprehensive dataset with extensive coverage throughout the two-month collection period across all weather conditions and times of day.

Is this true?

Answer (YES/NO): NO